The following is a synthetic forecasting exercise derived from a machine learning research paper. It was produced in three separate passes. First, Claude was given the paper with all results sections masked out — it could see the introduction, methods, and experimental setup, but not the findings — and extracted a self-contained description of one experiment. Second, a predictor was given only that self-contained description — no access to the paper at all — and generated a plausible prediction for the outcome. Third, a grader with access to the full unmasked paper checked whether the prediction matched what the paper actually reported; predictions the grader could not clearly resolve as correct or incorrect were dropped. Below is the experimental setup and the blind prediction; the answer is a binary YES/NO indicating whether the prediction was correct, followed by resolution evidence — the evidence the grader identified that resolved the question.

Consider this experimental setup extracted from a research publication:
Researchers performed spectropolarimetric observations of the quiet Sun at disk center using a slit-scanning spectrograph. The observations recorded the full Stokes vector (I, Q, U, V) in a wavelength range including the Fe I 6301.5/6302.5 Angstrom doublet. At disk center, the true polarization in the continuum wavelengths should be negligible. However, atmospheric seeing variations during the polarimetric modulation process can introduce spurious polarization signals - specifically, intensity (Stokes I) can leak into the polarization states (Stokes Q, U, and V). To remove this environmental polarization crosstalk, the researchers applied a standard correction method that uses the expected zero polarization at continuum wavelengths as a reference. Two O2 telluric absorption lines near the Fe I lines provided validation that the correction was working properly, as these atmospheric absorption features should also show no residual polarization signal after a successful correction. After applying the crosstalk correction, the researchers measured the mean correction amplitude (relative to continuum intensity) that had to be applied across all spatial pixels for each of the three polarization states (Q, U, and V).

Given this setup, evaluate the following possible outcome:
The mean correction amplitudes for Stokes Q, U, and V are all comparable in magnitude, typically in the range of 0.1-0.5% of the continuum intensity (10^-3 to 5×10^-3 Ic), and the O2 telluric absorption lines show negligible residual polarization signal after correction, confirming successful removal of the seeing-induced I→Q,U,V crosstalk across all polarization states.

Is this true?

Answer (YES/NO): NO